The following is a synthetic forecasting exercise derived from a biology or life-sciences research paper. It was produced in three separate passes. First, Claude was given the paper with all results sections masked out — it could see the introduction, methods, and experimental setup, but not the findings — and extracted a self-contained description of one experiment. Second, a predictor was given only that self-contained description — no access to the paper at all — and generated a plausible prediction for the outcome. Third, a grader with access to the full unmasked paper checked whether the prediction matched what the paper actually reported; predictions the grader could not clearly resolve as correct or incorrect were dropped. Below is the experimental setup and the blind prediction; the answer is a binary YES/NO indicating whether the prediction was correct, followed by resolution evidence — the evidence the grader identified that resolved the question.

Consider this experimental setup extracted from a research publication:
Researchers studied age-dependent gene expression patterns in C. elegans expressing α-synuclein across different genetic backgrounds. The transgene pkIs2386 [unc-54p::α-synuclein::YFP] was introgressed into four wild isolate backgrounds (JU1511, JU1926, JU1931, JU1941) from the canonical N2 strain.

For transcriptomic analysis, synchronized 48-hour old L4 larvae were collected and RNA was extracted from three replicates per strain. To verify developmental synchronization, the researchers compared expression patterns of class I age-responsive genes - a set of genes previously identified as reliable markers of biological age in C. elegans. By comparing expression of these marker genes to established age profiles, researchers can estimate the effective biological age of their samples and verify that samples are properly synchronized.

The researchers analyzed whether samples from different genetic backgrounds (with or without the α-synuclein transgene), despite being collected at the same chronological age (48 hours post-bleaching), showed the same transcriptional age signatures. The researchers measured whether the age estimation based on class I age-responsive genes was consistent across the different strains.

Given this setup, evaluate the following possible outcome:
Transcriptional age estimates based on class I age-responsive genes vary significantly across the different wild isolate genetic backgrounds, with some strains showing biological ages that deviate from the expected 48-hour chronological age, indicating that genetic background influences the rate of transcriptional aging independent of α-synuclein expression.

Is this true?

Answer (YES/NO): NO